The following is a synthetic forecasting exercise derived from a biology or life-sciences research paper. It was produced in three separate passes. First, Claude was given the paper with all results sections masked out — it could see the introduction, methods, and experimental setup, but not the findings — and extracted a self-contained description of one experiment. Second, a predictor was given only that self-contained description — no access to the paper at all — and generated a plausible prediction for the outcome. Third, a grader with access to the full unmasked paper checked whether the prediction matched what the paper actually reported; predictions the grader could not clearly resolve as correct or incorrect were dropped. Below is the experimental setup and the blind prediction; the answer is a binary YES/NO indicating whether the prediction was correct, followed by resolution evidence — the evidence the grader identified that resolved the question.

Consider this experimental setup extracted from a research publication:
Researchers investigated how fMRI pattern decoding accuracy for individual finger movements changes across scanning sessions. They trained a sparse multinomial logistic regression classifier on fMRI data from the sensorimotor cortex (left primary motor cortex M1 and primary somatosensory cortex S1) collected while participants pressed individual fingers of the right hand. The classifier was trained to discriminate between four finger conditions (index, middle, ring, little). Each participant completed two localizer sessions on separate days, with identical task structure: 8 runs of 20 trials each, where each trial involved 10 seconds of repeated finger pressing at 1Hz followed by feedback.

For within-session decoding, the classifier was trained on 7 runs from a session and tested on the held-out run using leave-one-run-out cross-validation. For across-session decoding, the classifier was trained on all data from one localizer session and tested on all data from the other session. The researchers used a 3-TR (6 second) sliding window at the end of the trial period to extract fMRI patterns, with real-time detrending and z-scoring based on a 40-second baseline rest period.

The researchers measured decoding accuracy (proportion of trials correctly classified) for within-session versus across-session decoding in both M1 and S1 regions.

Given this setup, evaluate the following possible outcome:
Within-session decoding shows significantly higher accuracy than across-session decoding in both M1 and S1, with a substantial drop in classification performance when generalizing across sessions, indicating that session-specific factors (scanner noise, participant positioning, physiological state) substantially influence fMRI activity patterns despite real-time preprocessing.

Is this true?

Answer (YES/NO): NO